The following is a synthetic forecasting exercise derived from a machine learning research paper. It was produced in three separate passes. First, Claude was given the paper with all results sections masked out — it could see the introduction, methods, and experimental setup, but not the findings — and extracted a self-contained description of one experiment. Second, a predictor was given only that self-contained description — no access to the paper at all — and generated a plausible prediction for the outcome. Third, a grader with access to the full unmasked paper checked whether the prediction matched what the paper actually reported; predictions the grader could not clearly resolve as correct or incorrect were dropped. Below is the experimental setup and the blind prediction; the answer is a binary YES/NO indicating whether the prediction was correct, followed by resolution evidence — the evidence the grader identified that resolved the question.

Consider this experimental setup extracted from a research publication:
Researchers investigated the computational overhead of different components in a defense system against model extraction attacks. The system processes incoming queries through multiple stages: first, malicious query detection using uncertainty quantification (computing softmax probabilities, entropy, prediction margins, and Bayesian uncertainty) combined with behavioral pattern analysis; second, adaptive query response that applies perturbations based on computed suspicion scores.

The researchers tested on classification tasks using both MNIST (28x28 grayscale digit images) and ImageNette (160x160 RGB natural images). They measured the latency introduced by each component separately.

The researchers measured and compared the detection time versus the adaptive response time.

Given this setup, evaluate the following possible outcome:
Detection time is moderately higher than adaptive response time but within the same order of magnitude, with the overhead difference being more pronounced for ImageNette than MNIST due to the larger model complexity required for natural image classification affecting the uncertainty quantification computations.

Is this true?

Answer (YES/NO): NO